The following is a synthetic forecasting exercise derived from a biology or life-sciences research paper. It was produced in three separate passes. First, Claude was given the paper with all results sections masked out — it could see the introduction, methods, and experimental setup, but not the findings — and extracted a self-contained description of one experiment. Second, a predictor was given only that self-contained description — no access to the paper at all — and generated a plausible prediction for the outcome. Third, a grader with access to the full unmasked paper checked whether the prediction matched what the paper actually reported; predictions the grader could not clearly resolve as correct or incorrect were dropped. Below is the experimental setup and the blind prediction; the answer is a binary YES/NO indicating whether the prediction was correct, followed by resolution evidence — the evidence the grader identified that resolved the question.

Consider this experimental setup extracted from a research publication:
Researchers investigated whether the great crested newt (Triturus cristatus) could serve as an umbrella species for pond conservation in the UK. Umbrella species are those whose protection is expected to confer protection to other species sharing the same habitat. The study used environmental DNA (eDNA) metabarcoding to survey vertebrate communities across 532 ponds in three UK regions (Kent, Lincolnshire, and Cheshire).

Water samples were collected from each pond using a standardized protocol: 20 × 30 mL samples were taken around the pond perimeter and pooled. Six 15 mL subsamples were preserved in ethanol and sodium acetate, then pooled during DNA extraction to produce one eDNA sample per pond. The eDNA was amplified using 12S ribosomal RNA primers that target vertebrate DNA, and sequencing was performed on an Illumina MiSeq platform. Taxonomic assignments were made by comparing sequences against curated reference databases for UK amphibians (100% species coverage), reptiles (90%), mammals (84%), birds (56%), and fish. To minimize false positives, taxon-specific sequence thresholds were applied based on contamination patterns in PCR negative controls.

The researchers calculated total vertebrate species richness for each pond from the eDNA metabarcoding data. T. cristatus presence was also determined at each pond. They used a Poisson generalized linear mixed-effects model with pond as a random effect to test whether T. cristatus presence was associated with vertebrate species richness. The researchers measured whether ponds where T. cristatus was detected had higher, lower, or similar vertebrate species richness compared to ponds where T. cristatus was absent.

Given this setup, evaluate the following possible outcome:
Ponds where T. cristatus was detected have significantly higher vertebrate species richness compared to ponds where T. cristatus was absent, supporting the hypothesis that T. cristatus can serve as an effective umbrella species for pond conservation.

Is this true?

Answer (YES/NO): YES